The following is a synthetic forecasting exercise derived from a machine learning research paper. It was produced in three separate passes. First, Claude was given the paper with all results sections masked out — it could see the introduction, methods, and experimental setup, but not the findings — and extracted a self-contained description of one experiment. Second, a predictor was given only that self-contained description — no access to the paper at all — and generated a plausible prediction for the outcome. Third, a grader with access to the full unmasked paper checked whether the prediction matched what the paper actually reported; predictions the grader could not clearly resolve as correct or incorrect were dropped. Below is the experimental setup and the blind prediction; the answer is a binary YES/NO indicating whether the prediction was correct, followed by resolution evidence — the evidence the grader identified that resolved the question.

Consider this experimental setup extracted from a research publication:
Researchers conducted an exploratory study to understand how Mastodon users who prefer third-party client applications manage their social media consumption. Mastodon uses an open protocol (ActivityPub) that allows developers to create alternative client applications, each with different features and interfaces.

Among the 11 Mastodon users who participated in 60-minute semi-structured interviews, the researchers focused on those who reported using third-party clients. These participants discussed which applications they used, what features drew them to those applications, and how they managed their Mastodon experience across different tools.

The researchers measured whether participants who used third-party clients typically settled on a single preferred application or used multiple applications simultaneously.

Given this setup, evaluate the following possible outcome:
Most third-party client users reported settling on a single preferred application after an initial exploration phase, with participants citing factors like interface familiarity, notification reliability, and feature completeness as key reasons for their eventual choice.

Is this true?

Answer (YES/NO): NO